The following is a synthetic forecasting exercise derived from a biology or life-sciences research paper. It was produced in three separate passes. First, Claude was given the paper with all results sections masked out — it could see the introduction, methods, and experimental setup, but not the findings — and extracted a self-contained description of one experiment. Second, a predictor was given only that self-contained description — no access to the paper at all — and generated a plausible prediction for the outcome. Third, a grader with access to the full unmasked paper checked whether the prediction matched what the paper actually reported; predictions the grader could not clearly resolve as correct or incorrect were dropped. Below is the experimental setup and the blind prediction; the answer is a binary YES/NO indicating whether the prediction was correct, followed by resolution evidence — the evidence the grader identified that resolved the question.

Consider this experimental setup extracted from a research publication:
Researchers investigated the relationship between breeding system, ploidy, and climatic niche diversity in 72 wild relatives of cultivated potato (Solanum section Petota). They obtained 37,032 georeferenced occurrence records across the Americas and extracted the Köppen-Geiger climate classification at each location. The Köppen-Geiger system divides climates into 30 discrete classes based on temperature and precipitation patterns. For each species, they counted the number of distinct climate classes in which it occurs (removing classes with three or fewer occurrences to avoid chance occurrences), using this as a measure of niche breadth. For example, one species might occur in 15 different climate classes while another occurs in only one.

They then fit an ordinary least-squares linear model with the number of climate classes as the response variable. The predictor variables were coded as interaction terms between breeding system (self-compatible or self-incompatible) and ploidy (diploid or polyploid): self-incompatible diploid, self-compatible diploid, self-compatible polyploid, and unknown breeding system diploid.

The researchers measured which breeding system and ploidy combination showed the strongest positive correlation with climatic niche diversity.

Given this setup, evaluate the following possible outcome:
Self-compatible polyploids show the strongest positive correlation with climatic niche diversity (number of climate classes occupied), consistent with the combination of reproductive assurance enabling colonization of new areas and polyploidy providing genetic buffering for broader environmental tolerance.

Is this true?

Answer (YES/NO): YES